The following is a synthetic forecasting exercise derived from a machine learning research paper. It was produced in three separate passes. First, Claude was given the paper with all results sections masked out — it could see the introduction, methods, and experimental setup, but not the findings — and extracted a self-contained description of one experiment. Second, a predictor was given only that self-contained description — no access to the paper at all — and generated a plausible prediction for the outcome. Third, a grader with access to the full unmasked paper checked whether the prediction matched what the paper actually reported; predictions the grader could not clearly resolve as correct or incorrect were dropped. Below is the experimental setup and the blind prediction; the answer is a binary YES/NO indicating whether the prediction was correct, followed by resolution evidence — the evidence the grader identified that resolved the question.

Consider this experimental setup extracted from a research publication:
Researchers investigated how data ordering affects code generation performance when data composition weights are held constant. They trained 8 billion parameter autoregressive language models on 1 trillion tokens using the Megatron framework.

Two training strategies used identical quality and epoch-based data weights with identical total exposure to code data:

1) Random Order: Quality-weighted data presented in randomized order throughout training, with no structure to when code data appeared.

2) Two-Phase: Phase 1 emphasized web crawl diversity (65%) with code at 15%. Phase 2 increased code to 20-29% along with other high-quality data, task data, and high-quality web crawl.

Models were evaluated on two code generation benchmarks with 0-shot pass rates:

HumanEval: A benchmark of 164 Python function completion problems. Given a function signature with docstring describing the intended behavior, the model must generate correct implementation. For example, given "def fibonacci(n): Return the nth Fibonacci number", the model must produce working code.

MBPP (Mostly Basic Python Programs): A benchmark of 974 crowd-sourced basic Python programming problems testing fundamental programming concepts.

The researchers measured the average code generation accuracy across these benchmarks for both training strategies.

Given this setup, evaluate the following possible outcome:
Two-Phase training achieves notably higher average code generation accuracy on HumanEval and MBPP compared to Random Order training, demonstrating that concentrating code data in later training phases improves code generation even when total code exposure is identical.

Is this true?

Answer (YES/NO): YES